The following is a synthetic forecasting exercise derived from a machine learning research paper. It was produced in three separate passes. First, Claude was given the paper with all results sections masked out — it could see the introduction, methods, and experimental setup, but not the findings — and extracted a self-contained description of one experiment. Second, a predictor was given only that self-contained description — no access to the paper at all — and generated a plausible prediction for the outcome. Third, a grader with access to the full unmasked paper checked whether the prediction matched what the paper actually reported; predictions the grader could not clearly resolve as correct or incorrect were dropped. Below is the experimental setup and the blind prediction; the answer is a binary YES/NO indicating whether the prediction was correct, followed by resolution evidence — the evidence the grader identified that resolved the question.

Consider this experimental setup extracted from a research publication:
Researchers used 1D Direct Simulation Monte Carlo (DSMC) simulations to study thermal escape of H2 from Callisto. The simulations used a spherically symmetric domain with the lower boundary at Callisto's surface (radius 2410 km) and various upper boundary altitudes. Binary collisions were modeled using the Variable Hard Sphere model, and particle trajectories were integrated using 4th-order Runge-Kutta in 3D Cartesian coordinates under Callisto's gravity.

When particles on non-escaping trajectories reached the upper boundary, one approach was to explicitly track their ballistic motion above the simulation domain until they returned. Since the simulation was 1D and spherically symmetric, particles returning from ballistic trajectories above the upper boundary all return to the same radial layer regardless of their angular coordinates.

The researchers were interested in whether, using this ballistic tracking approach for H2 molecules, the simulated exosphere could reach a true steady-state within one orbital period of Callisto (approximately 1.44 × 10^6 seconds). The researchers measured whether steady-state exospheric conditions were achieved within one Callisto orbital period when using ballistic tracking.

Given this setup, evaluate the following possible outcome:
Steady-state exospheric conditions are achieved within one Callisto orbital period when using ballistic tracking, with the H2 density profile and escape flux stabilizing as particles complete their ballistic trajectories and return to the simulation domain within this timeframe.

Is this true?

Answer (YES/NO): NO